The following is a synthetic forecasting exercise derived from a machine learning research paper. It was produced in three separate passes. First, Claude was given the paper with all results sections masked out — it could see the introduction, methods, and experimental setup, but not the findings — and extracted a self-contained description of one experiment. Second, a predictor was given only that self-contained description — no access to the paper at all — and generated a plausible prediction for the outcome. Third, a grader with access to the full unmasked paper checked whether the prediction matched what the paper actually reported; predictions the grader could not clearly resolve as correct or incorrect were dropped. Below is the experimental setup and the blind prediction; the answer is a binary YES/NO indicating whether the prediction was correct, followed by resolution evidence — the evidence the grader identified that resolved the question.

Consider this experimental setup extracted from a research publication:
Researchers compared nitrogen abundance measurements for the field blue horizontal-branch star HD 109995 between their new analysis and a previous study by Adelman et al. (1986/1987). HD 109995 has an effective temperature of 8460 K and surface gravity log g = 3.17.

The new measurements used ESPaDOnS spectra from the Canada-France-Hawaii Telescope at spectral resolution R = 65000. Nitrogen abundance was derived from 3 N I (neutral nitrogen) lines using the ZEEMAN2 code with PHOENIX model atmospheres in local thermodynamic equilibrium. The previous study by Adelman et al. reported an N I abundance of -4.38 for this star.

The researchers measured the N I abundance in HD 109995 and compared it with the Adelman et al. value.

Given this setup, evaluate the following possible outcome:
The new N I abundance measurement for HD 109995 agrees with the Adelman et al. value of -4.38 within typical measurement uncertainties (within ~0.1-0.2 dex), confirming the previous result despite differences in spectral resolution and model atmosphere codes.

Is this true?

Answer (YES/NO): NO